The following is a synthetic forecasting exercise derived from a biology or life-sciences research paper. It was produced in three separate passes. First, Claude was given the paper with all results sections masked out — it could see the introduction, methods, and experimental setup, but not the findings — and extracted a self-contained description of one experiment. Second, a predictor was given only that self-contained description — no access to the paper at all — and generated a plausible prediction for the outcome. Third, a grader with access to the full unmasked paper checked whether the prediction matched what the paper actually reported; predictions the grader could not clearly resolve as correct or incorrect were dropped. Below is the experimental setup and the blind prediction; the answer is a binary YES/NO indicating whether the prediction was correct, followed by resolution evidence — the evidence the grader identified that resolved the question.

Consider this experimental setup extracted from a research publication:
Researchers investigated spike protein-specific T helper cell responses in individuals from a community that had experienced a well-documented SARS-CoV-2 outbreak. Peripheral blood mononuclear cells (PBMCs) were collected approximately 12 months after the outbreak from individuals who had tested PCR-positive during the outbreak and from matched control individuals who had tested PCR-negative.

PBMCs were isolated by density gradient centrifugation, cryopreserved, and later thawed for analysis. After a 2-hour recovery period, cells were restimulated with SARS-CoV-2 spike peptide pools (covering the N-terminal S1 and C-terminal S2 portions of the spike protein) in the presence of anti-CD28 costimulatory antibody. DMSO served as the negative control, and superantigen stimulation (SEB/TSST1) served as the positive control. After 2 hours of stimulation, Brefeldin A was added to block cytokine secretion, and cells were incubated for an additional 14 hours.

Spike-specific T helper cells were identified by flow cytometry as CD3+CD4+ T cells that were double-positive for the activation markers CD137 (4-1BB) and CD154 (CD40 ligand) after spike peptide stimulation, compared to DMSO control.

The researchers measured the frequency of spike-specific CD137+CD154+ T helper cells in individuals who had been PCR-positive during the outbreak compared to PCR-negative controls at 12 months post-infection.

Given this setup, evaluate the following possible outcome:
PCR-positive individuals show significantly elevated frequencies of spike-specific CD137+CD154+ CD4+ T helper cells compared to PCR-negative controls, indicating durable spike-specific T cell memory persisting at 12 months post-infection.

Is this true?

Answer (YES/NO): YES